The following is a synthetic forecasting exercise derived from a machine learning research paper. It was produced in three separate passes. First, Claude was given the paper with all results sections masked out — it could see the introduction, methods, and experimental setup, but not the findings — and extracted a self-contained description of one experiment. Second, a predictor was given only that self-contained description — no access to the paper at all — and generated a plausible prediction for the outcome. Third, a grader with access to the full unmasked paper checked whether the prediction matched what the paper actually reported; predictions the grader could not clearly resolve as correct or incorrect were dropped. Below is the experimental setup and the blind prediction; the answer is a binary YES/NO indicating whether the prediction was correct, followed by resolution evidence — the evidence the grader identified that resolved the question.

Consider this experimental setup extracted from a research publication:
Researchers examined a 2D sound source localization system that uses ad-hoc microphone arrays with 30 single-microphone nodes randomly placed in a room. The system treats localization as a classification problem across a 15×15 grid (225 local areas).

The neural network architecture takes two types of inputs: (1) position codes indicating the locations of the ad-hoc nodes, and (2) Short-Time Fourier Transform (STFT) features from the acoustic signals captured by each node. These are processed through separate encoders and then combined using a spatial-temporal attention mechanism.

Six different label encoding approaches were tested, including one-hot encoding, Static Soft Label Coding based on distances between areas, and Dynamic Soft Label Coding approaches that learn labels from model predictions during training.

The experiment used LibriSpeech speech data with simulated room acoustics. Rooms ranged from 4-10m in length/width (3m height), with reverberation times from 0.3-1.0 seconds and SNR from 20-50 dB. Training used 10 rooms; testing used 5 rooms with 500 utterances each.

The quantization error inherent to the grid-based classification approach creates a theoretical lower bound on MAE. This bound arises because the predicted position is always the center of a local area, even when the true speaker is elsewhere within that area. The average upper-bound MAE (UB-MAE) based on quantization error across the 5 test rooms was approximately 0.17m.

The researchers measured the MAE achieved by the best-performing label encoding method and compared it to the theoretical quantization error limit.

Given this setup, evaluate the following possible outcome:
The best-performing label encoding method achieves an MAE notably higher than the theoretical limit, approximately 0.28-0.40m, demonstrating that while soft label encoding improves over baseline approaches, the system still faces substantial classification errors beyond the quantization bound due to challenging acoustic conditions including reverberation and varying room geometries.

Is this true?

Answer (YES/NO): NO